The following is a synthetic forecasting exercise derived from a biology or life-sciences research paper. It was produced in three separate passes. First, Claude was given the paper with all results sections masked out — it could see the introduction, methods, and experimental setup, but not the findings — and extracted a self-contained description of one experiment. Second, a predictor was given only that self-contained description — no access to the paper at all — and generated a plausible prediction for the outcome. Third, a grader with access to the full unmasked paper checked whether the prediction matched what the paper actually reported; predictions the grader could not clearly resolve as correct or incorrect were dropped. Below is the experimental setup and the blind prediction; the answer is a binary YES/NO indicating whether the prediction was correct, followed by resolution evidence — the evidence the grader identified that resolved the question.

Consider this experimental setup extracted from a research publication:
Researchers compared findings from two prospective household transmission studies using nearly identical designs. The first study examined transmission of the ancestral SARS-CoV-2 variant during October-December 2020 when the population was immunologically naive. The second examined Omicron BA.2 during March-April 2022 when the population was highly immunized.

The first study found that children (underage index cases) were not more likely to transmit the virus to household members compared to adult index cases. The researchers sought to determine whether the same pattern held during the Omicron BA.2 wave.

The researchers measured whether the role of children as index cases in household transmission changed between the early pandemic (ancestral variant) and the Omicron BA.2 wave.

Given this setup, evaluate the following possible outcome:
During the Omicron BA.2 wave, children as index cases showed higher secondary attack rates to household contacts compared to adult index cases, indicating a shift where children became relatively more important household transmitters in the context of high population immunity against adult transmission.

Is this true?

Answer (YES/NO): YES